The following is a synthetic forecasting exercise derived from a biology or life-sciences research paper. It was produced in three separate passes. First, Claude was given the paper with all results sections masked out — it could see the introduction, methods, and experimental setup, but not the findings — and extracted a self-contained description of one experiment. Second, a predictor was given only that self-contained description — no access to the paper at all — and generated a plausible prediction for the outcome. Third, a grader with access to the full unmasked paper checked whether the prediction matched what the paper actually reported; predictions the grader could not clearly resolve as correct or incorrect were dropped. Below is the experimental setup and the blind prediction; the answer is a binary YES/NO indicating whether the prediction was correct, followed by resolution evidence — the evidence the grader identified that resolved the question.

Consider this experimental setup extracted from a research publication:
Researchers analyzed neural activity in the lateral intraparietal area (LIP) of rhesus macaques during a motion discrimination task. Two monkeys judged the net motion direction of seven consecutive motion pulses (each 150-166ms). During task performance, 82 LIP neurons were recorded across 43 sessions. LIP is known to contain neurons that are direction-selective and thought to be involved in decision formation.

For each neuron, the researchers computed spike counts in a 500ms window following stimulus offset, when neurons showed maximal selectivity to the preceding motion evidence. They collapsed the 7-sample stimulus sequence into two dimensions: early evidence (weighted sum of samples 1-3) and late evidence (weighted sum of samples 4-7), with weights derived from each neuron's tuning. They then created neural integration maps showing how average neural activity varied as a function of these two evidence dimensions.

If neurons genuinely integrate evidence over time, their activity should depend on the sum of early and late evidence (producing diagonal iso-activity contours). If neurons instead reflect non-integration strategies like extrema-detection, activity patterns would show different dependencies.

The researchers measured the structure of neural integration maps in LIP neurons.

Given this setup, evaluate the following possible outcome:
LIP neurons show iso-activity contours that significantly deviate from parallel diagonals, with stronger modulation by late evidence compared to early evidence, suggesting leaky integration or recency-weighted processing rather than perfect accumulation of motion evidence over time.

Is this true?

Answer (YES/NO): NO